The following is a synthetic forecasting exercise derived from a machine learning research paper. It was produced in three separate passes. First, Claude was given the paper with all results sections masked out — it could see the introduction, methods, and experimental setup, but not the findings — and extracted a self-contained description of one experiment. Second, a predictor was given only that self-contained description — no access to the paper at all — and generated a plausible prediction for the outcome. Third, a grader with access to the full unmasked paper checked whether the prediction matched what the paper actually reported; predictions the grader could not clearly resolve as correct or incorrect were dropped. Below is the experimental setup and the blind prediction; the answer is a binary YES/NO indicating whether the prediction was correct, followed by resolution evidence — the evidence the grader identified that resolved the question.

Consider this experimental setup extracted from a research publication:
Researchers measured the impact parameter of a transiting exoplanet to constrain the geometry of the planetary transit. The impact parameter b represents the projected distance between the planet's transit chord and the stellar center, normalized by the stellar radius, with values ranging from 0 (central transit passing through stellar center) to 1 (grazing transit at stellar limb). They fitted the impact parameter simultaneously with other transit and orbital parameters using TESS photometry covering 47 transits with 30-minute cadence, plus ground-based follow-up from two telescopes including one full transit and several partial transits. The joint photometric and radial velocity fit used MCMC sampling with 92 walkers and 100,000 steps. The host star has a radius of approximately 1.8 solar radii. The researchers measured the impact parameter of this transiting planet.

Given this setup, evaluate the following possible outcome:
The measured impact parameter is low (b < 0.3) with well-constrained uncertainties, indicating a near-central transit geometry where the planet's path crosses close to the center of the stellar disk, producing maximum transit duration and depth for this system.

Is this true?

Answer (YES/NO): NO